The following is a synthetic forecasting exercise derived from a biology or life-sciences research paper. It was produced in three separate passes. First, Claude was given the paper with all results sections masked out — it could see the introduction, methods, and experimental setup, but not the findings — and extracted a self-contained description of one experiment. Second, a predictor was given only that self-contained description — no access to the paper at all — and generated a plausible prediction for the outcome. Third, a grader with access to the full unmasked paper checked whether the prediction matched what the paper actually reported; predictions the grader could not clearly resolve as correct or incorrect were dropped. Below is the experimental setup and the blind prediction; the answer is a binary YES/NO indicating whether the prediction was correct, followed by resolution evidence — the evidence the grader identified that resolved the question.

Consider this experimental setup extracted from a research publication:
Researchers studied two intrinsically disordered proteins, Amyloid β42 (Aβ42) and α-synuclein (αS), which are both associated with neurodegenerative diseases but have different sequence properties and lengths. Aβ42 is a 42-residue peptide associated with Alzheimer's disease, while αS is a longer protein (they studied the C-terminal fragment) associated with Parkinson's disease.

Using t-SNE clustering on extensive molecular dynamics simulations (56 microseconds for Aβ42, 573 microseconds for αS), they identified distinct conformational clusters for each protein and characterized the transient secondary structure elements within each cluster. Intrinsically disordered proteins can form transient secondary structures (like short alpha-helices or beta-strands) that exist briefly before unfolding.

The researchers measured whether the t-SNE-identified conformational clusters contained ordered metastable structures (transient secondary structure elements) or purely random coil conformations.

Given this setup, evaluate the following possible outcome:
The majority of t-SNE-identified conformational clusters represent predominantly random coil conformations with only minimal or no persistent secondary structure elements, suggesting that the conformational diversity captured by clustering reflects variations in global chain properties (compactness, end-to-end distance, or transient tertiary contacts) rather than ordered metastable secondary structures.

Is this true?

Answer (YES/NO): NO